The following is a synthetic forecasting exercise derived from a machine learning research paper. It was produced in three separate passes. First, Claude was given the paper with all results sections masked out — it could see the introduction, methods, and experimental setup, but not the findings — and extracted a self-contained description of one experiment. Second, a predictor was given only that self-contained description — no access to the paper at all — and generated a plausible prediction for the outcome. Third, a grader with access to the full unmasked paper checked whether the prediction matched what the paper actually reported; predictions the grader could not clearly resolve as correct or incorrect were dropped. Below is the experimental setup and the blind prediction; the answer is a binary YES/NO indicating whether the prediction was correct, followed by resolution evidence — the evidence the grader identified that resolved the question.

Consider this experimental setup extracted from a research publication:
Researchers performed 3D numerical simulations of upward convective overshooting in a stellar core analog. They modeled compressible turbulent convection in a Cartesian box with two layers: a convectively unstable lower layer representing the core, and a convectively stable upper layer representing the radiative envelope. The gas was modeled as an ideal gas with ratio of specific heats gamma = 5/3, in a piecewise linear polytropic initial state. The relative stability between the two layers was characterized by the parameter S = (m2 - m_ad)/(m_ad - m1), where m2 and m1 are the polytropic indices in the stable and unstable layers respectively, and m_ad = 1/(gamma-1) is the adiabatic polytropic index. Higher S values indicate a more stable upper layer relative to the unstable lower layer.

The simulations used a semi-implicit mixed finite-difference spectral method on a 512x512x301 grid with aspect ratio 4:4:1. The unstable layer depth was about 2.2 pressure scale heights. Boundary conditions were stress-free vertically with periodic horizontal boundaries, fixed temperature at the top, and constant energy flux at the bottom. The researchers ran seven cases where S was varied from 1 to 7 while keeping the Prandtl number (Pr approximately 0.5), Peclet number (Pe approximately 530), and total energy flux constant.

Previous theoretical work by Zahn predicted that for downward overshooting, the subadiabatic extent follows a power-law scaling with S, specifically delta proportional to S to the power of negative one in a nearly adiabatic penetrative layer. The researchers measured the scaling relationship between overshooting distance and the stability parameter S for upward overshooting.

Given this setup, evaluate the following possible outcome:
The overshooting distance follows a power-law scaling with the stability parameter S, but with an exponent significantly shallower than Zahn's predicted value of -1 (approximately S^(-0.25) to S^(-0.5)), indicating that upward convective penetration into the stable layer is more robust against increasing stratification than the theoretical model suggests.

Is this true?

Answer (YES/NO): NO